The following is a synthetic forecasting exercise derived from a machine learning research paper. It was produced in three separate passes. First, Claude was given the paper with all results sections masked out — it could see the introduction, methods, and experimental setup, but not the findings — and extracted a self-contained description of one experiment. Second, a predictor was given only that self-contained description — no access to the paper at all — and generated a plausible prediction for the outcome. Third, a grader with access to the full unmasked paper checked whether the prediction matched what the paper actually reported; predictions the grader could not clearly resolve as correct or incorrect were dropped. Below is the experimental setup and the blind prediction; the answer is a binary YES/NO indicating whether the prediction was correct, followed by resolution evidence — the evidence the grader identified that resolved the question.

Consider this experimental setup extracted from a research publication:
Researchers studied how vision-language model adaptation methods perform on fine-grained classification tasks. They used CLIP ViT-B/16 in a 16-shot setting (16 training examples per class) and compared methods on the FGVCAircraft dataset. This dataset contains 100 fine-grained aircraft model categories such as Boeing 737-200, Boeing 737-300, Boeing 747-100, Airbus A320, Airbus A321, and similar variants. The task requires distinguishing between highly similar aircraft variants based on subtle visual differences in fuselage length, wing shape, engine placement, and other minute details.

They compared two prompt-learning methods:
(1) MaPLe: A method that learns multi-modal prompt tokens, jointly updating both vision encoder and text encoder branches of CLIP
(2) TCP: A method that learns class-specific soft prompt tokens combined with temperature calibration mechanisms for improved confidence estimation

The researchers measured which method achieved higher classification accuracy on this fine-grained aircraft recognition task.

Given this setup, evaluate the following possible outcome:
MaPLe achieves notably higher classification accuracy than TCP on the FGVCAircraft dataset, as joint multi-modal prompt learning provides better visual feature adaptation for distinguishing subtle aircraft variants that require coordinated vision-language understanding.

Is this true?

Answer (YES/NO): NO